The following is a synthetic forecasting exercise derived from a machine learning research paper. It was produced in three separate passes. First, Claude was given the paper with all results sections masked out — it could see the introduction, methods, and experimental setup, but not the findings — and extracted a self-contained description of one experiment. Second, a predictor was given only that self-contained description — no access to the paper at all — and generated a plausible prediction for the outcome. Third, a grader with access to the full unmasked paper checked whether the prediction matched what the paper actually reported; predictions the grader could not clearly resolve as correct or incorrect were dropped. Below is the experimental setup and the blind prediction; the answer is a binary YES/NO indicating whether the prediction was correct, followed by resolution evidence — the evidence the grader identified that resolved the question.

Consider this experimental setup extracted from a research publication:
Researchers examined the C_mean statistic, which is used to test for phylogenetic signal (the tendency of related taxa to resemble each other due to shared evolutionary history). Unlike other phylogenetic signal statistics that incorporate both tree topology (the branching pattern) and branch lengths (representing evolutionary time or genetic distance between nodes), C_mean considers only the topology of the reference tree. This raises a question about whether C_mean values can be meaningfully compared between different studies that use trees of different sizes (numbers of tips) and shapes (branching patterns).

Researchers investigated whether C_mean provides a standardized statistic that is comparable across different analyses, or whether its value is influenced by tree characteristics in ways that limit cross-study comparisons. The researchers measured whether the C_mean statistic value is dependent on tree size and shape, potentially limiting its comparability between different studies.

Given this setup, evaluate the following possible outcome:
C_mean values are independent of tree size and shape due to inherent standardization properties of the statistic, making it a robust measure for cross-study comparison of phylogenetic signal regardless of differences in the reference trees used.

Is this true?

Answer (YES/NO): NO